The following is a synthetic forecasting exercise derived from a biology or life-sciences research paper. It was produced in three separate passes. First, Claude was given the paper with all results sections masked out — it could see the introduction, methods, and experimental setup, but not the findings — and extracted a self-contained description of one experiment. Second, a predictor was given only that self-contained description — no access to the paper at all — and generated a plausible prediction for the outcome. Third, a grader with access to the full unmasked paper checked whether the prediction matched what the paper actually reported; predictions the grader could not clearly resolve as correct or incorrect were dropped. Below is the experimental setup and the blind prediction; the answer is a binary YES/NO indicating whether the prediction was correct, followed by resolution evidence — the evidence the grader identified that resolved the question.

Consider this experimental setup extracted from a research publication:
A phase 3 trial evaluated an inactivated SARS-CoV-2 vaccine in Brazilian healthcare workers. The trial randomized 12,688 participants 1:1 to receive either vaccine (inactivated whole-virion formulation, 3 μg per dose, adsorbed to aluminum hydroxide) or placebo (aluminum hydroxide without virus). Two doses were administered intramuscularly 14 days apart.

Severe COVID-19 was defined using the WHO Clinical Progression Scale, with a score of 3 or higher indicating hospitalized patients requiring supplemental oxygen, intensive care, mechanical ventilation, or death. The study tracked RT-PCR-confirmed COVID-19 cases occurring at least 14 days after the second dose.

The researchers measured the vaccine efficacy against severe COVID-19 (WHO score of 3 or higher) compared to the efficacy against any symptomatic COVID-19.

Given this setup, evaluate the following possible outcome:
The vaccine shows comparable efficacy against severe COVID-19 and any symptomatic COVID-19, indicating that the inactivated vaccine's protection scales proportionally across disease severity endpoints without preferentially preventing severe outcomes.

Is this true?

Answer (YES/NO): NO